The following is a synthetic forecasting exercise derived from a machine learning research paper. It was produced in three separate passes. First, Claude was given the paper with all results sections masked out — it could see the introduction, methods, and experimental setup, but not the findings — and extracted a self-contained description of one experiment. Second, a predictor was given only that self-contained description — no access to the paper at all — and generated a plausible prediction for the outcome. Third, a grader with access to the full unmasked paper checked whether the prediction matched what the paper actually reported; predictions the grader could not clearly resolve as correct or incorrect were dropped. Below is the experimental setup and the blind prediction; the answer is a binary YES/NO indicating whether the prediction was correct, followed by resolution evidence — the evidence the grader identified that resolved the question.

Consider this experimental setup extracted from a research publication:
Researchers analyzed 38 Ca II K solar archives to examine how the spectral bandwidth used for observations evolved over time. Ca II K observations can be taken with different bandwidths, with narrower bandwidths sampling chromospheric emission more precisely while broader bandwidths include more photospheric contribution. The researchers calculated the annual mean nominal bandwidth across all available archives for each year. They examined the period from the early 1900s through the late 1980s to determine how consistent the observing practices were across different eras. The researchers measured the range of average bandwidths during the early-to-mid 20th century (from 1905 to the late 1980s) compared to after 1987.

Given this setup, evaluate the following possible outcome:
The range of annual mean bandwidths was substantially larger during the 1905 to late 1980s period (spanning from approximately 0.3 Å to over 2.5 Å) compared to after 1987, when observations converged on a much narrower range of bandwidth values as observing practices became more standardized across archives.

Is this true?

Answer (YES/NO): NO